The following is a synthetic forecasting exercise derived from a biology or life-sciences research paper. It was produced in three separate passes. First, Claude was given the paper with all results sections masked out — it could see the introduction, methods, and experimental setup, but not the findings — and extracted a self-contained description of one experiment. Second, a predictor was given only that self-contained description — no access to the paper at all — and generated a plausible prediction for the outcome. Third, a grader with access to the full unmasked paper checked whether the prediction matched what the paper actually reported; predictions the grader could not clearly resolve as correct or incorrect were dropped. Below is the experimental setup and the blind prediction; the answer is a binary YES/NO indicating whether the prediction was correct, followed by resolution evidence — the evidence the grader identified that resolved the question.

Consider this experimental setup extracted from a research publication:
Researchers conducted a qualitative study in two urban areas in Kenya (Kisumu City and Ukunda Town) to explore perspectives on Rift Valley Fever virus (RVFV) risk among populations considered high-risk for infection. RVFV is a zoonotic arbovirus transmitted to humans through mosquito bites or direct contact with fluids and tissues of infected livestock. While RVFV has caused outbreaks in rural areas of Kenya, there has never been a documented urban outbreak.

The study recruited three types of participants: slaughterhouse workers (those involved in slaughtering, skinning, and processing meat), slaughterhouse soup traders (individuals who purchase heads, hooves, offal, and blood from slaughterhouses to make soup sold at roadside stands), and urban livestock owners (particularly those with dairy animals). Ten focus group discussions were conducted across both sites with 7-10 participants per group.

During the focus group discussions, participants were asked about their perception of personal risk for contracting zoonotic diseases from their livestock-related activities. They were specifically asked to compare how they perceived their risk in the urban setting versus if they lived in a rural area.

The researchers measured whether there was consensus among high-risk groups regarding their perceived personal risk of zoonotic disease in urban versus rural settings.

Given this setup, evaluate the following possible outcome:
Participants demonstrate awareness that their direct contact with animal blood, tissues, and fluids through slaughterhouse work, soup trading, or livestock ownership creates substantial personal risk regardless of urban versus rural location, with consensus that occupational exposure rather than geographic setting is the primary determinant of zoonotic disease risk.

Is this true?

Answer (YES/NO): NO